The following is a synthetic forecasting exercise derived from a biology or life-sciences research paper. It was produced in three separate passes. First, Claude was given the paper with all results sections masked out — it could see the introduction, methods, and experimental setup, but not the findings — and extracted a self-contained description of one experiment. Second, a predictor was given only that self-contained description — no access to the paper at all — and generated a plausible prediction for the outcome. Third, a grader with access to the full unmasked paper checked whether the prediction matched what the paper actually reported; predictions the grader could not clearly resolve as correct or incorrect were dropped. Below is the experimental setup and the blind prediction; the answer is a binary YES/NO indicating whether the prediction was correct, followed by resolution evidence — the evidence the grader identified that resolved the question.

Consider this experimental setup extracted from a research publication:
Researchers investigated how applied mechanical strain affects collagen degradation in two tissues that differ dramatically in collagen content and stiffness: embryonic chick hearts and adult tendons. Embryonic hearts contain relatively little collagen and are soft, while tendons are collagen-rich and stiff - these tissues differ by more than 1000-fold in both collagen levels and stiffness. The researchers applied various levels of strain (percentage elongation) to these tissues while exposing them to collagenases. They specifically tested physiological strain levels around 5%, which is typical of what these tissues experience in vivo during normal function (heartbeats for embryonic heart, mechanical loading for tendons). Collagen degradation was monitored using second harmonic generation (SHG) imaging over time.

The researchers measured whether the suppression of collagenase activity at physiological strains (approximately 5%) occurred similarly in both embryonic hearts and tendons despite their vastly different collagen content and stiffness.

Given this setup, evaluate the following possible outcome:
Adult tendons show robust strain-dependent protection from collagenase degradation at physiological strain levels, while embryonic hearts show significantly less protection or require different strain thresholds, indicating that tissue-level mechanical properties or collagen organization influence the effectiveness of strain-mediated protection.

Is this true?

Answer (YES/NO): NO